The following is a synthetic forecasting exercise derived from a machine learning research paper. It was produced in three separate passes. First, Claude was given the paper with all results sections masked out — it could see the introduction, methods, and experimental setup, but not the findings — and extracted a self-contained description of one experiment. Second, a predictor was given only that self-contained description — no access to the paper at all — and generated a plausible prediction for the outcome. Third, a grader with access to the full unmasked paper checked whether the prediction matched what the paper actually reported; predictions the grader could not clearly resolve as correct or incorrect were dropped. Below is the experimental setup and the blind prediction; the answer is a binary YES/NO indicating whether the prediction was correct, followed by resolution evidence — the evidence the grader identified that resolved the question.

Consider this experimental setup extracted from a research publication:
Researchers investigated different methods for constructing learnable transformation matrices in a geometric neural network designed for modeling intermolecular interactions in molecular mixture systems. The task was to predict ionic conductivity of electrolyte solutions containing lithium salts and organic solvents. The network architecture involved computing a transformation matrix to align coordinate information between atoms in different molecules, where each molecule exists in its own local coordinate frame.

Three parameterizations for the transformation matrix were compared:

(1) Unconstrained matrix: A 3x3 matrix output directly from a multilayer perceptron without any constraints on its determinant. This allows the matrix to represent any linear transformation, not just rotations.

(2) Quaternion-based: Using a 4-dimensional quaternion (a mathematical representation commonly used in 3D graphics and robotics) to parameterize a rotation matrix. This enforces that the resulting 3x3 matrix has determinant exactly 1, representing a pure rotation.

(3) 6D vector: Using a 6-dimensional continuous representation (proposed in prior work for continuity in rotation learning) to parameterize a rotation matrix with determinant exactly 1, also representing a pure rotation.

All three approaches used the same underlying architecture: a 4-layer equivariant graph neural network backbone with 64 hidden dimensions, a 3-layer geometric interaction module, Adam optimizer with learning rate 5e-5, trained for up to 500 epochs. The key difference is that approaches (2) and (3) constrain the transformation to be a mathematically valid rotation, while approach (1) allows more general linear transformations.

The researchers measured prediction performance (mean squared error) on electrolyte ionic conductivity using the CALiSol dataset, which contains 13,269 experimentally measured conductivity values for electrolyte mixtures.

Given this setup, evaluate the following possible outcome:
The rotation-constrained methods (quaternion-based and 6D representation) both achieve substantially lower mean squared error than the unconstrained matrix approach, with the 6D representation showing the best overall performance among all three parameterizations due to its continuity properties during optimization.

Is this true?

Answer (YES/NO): NO